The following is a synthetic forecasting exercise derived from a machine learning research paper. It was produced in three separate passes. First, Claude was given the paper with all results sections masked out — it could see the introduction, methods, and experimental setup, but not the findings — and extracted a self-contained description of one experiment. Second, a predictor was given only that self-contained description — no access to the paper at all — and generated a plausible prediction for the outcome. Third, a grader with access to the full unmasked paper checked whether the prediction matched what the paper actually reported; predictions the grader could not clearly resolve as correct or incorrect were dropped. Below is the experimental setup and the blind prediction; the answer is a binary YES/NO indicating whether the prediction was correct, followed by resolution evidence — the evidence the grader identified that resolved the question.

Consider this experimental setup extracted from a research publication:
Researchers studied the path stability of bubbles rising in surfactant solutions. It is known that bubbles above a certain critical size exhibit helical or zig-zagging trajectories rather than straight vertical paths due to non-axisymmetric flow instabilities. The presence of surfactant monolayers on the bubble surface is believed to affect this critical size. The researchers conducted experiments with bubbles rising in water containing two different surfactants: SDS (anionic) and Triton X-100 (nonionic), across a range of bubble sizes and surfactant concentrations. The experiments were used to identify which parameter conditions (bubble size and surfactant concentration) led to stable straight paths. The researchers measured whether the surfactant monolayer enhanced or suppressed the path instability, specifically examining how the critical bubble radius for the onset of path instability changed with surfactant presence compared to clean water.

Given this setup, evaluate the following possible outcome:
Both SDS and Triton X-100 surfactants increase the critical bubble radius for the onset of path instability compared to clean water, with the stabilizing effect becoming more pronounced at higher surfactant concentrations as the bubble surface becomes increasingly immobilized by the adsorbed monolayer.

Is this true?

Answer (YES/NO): NO